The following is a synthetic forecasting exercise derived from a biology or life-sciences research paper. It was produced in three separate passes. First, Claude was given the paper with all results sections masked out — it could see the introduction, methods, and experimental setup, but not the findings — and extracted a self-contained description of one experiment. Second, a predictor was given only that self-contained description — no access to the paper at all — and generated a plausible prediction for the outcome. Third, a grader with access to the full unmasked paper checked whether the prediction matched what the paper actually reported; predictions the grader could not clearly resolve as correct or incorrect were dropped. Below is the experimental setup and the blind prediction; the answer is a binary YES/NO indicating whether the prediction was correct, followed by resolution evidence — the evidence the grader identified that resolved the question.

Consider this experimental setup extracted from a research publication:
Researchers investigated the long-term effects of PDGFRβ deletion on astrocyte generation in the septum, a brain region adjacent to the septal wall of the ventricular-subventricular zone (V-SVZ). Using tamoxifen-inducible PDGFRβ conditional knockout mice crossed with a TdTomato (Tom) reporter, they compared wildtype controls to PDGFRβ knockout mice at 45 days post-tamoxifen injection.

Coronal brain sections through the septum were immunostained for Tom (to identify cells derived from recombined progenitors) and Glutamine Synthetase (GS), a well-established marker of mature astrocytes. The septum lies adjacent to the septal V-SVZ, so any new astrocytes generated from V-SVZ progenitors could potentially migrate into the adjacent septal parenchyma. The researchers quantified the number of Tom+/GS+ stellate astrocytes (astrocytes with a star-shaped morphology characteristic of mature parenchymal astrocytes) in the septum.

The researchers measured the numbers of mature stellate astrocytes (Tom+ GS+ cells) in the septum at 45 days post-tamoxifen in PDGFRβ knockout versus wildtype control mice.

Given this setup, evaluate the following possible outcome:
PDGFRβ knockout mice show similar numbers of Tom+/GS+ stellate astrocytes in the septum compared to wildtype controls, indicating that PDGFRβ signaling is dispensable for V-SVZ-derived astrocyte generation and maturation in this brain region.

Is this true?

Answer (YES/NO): NO